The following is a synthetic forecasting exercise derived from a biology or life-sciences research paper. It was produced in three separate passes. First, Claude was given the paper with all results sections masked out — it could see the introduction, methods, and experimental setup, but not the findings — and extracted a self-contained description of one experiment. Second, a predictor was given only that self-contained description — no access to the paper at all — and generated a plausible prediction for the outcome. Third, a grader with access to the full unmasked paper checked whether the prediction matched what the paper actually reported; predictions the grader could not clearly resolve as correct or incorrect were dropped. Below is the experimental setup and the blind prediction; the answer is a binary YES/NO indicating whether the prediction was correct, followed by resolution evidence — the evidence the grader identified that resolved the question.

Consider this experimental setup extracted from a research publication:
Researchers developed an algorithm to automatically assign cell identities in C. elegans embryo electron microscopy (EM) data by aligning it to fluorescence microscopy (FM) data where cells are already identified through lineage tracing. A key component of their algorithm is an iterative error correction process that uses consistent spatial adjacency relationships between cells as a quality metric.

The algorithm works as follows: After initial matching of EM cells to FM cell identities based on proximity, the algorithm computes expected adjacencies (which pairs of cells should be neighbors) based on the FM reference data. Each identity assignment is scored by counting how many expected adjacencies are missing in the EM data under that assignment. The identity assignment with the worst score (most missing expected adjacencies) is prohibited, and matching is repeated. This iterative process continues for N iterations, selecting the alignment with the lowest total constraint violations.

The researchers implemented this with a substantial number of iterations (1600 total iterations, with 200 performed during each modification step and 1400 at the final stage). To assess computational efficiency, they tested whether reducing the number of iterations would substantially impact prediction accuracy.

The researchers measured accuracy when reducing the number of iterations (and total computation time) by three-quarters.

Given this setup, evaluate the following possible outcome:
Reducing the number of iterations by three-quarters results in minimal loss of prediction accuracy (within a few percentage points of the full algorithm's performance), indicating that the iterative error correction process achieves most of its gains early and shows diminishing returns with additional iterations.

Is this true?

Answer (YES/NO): YES